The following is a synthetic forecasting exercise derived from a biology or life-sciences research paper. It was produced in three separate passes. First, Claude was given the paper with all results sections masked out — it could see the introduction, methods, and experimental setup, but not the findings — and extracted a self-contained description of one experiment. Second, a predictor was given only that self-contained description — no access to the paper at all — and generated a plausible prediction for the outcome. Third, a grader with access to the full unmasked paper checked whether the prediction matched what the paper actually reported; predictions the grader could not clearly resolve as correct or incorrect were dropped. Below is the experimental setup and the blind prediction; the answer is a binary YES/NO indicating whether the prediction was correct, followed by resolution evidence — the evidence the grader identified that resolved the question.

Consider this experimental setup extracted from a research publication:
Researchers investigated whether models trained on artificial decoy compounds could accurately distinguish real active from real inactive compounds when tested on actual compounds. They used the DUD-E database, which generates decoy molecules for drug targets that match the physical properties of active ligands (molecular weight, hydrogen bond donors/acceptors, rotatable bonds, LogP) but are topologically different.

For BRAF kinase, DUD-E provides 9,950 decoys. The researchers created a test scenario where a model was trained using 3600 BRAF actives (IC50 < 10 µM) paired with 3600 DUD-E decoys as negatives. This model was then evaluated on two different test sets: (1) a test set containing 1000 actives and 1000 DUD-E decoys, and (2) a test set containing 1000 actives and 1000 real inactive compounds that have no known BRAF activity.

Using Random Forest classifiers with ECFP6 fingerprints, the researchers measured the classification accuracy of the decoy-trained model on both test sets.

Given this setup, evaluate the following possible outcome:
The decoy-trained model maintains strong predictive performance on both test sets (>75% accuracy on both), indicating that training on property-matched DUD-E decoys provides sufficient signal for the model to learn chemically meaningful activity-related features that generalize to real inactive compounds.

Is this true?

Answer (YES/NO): NO